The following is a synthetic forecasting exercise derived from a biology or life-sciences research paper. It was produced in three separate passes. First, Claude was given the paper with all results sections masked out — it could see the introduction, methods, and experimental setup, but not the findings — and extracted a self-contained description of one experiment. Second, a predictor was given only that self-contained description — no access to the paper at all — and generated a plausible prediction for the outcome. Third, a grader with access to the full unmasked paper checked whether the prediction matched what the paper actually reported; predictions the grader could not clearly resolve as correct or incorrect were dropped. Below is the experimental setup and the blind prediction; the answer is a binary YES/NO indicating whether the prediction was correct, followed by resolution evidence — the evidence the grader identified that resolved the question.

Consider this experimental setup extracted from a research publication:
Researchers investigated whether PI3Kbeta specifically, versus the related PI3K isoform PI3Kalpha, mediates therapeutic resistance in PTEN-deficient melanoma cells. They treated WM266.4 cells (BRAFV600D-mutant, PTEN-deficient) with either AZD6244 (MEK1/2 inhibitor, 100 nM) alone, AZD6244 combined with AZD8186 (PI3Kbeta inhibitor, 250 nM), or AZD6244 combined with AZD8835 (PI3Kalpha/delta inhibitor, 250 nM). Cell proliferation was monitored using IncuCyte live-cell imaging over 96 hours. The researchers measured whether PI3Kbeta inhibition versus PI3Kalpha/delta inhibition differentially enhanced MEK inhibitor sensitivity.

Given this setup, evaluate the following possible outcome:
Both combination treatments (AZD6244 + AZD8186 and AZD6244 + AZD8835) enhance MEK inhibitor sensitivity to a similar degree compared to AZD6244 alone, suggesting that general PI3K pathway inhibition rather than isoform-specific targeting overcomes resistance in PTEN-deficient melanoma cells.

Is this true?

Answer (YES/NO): NO